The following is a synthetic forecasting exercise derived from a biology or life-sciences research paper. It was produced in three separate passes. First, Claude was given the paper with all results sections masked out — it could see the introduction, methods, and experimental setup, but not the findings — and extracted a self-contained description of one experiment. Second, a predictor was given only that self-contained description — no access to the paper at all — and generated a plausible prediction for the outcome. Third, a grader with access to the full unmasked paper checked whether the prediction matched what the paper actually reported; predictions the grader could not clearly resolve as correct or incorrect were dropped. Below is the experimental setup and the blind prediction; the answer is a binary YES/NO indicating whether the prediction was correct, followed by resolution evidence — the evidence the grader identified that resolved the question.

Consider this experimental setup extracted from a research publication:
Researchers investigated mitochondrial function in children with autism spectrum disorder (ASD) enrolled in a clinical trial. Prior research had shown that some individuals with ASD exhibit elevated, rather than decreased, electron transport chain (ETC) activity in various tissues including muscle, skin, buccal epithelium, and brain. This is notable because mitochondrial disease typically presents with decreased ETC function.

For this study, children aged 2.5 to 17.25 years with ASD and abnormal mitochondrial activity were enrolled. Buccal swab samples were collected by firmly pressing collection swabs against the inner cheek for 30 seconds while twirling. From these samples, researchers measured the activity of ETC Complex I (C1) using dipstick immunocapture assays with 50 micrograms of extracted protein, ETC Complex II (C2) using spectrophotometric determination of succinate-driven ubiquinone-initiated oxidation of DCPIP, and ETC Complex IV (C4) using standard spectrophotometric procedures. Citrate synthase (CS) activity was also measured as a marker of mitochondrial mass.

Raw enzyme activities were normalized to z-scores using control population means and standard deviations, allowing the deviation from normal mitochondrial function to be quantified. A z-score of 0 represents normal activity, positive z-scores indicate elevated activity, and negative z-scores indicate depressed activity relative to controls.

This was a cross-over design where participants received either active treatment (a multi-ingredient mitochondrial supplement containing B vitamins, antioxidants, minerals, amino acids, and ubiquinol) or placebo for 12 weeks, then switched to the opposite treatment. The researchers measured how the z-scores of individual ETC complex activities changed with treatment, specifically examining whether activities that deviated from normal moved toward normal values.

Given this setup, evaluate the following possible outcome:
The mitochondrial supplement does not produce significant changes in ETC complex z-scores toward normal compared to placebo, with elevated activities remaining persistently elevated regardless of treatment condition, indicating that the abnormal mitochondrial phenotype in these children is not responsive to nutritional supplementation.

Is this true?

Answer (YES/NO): NO